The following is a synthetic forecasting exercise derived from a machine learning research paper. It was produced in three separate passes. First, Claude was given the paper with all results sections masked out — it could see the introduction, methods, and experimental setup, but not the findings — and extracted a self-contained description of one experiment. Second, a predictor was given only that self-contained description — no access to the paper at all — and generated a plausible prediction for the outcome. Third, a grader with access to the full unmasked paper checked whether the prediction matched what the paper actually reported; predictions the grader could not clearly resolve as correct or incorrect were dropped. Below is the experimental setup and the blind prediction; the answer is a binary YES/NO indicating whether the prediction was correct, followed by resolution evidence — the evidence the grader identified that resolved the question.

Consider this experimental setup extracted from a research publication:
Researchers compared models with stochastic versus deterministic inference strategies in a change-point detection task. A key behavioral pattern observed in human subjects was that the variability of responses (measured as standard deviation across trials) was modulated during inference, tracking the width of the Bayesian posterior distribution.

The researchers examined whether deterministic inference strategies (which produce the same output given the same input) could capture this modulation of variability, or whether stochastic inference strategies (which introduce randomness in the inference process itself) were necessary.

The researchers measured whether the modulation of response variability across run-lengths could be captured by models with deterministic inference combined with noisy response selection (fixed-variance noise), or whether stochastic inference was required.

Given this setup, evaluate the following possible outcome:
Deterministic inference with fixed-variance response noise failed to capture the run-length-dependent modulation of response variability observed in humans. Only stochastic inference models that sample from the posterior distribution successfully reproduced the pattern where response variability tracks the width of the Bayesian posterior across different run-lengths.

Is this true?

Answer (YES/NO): YES